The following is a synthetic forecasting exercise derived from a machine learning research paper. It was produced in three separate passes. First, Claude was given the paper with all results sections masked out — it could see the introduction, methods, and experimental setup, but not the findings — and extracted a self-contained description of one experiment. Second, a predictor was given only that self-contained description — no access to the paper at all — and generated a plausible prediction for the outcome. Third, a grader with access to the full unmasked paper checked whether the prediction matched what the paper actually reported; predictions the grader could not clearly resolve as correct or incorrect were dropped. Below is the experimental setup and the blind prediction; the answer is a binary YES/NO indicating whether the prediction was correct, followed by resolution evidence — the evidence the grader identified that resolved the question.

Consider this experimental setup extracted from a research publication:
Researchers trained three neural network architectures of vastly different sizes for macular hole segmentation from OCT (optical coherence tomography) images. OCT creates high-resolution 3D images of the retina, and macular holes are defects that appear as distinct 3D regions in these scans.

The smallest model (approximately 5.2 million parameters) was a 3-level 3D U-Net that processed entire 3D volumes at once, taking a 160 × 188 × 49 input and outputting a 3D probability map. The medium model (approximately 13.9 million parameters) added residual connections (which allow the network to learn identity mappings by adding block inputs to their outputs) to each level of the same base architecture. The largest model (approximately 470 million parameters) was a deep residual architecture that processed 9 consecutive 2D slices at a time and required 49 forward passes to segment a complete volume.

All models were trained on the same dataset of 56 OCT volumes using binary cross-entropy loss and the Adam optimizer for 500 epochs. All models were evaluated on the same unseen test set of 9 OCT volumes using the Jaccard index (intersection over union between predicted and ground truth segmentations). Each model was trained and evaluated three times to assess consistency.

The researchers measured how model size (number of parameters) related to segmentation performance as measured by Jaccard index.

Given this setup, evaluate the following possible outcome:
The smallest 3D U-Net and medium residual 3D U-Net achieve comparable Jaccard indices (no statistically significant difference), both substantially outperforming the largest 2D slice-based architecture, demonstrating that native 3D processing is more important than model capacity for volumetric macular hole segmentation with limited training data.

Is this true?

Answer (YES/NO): NO